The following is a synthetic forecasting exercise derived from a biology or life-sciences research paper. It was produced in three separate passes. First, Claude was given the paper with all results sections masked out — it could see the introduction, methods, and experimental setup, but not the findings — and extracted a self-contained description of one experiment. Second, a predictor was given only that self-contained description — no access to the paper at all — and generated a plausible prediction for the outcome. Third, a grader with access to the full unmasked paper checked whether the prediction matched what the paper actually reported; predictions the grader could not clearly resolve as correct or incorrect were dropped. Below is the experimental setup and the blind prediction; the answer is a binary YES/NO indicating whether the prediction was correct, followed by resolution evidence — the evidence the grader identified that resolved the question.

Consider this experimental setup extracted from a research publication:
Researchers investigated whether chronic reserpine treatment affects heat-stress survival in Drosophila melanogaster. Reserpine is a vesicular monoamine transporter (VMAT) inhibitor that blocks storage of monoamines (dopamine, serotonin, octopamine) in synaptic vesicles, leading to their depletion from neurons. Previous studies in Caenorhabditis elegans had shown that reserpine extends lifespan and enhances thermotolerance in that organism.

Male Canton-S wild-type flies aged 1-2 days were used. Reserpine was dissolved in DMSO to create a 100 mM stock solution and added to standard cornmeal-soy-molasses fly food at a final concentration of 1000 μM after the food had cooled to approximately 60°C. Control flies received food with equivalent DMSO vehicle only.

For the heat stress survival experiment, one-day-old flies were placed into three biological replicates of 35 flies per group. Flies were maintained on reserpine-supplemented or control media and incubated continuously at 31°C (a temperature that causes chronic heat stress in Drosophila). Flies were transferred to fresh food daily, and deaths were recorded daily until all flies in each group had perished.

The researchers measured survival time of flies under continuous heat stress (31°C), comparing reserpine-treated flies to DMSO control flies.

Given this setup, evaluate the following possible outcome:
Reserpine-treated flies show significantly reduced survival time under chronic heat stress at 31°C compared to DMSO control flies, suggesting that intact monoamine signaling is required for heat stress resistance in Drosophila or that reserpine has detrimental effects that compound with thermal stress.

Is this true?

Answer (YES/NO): YES